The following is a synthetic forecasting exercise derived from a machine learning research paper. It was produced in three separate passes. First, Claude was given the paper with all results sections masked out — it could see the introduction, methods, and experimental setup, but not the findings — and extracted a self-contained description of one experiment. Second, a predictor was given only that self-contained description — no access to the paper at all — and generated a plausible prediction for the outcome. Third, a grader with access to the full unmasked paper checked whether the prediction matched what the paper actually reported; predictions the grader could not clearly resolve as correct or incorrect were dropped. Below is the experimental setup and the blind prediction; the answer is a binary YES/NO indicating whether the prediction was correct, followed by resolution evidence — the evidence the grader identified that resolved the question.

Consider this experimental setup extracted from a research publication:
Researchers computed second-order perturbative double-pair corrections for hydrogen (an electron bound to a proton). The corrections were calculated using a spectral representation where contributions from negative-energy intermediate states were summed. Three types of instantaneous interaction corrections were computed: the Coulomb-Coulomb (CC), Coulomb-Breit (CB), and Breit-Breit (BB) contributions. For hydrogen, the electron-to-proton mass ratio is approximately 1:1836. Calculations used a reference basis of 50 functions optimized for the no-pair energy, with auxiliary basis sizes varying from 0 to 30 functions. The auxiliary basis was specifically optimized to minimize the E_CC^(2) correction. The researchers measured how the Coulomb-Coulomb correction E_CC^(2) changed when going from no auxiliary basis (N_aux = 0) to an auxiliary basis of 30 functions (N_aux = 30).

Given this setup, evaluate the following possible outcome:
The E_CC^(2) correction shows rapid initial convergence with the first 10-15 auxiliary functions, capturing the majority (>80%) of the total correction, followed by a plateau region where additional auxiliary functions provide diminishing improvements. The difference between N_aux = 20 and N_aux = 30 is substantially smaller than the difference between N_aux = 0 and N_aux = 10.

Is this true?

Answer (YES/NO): YES